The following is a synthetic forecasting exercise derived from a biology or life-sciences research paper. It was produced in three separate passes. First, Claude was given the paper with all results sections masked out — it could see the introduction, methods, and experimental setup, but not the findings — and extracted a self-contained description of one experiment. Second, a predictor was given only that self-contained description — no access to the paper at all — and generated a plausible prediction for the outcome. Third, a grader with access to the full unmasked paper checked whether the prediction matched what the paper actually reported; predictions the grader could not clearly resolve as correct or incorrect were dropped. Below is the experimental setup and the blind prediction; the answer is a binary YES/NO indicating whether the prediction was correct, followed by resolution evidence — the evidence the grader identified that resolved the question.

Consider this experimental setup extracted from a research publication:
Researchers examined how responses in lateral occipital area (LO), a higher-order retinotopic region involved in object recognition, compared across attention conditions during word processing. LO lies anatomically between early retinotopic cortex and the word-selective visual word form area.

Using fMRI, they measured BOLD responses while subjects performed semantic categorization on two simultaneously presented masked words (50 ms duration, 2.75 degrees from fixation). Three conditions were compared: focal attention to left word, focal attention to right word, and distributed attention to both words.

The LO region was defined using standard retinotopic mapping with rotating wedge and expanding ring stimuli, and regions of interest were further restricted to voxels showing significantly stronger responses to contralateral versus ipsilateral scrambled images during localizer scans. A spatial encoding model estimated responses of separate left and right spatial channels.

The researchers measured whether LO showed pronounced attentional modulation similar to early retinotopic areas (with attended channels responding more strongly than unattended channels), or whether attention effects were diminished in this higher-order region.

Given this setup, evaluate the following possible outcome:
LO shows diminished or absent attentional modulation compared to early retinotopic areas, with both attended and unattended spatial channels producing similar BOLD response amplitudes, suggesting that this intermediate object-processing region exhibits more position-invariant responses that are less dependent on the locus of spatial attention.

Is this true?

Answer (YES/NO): NO